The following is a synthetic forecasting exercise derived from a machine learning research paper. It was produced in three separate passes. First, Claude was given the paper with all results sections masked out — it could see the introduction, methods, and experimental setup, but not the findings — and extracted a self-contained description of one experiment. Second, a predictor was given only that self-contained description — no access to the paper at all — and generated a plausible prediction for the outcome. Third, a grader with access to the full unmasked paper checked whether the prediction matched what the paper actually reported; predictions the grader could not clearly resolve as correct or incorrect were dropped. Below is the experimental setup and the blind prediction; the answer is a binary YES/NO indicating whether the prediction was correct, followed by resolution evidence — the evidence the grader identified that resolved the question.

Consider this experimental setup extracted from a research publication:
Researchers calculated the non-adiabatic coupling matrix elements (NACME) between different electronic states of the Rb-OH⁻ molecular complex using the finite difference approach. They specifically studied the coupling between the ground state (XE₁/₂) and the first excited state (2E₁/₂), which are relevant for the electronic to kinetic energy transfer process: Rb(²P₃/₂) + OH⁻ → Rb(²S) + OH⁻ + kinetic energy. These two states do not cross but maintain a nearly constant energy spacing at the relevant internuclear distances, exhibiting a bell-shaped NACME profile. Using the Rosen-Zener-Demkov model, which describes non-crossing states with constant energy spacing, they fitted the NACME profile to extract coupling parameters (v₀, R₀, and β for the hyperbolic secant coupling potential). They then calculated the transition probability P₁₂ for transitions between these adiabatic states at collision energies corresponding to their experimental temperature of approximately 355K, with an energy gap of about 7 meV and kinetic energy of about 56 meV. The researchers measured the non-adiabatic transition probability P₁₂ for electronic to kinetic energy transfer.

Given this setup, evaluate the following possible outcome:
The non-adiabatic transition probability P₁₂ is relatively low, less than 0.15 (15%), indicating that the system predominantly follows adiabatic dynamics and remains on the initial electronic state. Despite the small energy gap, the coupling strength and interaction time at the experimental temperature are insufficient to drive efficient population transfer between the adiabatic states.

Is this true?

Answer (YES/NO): YES